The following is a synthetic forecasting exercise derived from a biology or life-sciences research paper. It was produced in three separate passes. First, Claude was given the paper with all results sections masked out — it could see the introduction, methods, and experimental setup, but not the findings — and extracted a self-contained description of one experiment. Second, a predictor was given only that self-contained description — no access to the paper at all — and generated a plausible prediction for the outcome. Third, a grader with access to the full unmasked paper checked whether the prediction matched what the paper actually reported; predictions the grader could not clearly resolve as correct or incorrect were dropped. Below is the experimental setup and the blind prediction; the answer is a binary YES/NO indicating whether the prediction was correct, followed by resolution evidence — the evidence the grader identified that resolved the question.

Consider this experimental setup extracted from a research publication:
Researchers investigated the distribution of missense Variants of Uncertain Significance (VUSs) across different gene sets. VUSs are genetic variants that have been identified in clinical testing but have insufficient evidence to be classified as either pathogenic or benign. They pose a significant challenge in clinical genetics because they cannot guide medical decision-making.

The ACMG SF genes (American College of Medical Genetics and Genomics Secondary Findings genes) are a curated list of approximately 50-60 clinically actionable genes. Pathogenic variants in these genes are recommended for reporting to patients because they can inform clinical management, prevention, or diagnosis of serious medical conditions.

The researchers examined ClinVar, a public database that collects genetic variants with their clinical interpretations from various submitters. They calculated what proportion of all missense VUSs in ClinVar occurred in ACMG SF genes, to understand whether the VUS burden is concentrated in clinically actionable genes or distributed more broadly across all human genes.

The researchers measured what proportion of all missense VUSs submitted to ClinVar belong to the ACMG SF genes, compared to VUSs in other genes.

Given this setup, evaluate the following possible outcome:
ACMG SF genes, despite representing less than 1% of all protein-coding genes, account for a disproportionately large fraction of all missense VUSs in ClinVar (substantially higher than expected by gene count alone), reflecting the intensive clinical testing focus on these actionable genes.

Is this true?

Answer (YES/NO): YES